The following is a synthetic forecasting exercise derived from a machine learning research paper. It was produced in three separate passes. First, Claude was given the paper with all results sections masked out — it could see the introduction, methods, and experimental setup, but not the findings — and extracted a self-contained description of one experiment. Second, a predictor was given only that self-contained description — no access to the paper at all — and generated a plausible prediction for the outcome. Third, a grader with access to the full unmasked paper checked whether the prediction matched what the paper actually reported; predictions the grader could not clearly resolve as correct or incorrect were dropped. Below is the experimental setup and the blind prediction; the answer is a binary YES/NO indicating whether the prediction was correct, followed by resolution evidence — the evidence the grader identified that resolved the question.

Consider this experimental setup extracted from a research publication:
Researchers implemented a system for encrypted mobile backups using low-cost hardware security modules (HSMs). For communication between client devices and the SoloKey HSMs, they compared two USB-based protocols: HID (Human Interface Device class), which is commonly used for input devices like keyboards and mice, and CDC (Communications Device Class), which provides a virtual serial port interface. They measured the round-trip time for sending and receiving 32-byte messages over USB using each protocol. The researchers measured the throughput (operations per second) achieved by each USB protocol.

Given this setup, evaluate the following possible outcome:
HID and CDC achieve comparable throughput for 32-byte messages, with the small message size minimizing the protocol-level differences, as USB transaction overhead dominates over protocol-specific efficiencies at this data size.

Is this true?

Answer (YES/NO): NO